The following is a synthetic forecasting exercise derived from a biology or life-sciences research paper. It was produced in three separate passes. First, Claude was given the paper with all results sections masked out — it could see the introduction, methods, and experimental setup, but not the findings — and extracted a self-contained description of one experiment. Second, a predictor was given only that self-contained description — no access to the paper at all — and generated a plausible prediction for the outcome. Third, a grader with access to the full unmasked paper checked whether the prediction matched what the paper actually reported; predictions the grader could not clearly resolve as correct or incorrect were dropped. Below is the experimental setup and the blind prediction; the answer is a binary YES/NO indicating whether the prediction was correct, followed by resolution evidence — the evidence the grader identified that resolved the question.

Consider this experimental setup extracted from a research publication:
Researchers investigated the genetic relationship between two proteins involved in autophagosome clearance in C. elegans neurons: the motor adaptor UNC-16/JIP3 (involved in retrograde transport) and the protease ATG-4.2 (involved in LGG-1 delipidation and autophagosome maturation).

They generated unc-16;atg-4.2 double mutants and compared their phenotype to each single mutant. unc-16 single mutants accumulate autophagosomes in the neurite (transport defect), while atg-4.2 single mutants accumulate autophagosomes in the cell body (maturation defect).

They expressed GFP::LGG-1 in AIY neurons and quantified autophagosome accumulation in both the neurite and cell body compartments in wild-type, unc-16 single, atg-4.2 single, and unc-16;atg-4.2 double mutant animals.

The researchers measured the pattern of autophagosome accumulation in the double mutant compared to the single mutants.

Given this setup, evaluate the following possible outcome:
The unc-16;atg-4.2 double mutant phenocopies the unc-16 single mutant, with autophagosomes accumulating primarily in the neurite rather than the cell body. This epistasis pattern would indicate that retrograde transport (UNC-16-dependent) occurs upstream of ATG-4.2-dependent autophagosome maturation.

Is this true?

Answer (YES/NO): NO